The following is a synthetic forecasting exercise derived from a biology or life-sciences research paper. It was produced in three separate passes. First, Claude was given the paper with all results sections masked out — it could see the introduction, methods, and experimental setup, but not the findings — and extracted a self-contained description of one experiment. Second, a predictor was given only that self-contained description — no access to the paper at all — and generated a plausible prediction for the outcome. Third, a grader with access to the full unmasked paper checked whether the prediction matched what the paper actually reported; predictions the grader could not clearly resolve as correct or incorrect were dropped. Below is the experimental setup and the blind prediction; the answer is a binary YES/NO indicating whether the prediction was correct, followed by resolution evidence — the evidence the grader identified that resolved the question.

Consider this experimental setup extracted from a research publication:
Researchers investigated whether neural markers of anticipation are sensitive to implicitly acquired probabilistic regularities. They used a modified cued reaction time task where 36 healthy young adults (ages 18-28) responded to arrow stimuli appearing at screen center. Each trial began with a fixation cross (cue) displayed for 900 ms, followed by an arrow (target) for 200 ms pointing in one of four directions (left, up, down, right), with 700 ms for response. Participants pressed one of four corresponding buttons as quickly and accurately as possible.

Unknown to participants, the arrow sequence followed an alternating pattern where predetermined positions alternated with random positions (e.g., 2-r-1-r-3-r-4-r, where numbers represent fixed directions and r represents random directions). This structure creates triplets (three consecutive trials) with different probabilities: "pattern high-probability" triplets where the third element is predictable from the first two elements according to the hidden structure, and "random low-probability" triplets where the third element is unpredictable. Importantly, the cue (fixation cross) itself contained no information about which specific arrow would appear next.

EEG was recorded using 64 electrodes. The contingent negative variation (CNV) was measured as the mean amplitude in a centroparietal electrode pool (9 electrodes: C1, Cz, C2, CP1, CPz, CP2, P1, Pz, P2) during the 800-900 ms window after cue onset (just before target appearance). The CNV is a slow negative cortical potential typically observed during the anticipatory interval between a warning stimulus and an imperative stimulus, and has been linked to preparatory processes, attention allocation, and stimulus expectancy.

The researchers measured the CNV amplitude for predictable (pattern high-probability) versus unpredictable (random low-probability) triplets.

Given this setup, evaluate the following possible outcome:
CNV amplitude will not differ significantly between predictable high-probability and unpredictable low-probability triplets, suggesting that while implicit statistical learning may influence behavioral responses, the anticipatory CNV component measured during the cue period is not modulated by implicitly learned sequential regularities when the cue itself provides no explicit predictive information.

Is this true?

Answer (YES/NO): NO